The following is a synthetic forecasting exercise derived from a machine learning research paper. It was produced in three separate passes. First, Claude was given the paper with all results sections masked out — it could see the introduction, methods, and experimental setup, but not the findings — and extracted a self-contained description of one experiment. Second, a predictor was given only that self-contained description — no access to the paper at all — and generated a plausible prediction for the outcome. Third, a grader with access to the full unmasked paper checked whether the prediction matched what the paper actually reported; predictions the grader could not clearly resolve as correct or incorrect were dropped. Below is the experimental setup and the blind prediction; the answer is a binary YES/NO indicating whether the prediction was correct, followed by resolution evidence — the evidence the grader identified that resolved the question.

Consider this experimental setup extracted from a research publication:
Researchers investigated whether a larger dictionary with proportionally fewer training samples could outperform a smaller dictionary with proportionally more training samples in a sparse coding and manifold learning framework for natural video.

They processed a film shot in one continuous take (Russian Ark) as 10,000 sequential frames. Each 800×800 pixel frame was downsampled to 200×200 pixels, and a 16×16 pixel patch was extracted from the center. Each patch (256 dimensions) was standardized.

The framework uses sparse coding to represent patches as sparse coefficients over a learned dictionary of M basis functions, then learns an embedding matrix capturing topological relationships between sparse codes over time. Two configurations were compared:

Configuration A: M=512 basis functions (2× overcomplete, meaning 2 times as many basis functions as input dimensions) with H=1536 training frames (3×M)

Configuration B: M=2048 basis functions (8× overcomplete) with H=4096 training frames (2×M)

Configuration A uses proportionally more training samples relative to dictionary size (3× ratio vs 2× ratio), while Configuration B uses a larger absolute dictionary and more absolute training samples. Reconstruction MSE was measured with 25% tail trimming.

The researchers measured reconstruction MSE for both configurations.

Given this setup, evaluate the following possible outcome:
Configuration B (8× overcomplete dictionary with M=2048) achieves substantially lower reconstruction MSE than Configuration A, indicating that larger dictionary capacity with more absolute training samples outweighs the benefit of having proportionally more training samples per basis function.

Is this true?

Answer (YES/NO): YES